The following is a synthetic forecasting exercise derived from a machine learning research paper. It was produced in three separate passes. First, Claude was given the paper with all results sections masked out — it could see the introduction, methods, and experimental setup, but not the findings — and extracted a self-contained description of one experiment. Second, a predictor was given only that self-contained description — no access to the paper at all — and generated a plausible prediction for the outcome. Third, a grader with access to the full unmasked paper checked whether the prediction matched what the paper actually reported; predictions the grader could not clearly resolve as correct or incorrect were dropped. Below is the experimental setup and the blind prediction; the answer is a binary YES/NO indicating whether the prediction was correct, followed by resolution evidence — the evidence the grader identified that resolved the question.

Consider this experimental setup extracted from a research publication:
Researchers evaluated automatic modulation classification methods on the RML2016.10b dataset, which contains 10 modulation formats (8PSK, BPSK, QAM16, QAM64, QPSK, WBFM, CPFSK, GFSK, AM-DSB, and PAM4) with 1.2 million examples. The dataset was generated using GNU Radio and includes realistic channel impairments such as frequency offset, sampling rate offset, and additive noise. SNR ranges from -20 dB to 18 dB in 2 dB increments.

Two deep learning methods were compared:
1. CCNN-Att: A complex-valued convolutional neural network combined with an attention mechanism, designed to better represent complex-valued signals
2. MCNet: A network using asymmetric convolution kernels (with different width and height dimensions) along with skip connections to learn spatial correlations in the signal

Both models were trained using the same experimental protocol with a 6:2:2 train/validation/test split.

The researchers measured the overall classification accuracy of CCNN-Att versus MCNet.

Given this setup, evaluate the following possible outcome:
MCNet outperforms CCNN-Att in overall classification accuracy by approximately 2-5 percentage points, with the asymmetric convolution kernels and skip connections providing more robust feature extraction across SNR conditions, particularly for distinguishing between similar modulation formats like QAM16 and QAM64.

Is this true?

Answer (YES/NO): NO